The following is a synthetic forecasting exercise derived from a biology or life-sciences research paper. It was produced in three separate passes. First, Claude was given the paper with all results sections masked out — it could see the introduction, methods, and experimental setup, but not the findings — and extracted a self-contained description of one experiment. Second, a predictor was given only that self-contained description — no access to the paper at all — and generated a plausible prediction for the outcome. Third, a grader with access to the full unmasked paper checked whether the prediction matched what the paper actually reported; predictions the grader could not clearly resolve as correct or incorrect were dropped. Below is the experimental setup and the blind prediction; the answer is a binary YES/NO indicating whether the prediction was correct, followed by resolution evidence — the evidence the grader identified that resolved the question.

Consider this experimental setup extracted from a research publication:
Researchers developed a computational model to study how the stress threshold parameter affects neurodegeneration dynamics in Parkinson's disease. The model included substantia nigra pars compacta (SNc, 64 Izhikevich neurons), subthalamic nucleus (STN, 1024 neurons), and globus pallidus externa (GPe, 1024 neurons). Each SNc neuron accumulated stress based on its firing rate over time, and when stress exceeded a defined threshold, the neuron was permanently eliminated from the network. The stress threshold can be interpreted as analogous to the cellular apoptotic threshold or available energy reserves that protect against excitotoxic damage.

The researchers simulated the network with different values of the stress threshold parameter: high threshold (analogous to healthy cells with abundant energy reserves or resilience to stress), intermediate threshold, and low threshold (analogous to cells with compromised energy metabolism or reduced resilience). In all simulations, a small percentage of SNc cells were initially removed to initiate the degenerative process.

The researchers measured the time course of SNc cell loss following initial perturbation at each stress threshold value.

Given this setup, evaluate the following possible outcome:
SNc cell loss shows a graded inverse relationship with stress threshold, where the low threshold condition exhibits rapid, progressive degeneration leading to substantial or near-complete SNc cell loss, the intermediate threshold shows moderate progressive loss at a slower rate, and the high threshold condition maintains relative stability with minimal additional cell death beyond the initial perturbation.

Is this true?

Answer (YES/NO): YES